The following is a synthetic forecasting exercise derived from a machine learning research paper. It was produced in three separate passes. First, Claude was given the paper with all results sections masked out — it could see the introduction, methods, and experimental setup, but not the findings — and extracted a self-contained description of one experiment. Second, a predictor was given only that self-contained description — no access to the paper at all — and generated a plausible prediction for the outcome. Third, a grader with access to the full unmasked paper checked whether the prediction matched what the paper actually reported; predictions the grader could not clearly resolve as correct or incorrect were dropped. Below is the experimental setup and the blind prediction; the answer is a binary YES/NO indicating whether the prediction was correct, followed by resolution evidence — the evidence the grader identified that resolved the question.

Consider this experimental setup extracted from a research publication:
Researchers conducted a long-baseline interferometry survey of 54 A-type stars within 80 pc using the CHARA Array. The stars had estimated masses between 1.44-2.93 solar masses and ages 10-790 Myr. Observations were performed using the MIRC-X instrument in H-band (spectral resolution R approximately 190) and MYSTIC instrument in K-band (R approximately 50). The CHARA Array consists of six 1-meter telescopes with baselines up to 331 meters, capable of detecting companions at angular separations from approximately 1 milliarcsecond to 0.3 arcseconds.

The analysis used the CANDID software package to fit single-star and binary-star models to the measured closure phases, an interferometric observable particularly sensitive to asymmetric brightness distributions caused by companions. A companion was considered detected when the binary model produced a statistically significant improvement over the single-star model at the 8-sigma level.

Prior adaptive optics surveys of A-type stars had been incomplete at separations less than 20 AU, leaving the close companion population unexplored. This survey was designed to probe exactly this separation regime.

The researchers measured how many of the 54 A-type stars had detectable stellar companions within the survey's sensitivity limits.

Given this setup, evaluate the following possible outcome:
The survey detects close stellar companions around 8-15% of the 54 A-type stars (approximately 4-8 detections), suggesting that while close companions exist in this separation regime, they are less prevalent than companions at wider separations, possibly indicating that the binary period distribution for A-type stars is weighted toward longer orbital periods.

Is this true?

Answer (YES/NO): YES